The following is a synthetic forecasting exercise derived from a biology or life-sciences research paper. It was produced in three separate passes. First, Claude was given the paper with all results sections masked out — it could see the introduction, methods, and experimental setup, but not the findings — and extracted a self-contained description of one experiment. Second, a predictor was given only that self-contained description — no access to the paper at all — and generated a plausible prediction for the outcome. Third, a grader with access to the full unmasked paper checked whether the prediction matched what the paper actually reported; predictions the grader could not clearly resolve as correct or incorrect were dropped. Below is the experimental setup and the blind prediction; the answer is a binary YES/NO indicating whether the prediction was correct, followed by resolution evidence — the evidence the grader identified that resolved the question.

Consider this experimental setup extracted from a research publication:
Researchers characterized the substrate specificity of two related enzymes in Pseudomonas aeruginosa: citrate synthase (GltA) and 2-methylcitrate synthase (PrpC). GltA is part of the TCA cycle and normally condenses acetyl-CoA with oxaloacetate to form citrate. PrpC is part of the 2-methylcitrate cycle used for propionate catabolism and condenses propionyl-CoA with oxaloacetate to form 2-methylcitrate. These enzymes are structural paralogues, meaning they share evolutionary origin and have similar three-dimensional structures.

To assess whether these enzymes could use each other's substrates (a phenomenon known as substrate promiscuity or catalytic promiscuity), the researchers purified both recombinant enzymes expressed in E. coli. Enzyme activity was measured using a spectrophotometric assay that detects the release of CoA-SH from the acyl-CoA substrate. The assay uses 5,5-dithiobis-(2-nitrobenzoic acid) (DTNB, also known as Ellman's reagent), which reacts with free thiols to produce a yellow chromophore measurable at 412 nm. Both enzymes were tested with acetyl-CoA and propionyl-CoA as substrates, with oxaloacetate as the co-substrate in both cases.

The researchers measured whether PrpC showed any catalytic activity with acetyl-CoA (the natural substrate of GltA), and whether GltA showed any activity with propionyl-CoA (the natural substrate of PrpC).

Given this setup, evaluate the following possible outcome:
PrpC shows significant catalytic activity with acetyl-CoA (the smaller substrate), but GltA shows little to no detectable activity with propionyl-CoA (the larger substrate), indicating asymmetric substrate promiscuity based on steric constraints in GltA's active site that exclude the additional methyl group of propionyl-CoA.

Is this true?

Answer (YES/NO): YES